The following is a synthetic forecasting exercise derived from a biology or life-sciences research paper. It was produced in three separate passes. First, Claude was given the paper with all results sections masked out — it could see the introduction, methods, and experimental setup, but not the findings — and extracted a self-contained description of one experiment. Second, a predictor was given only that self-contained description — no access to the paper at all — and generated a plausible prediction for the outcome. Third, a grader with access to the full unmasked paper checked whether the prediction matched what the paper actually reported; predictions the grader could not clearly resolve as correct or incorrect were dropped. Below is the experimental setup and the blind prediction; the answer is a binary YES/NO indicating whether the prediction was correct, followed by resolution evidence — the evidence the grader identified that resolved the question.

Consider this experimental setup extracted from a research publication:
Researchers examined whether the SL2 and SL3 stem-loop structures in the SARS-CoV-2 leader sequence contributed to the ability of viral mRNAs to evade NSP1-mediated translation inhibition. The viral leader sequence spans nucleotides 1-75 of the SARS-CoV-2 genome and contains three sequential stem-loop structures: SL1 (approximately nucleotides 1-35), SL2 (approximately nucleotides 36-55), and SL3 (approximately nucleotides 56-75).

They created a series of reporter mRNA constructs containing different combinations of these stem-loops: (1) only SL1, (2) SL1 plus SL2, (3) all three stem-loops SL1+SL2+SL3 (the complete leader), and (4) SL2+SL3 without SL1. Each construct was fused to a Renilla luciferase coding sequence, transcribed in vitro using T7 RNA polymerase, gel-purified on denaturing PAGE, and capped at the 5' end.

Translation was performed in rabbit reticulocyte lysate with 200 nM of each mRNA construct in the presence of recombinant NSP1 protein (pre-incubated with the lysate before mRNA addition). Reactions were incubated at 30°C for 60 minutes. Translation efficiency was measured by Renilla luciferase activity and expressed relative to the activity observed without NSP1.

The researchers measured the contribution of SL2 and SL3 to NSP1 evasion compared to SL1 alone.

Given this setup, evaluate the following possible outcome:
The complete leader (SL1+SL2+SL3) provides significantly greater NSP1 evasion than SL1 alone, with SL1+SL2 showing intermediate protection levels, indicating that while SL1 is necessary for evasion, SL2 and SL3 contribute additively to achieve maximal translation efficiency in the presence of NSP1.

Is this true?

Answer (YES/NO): NO